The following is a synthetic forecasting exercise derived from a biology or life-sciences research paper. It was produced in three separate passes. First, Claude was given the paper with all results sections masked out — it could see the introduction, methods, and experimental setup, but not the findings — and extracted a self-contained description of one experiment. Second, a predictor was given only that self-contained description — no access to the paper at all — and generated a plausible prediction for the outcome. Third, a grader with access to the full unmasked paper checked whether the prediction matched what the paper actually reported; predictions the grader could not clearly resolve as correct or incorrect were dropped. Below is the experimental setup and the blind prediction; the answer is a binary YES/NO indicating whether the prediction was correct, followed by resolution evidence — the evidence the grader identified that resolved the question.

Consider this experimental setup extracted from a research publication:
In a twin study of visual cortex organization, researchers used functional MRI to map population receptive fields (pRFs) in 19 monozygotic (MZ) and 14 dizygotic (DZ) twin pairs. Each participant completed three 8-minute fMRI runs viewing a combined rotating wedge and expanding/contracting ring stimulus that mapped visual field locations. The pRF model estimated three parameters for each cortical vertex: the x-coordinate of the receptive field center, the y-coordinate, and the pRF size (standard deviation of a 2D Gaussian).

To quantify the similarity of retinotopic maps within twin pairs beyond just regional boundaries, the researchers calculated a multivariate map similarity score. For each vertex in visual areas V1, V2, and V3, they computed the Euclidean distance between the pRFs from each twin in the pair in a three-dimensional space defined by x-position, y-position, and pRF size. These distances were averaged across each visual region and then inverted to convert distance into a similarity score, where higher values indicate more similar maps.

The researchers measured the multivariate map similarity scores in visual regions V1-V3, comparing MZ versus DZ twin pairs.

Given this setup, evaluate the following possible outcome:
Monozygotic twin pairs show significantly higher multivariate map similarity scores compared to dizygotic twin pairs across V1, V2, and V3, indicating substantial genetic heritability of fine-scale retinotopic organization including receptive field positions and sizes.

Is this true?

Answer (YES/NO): YES